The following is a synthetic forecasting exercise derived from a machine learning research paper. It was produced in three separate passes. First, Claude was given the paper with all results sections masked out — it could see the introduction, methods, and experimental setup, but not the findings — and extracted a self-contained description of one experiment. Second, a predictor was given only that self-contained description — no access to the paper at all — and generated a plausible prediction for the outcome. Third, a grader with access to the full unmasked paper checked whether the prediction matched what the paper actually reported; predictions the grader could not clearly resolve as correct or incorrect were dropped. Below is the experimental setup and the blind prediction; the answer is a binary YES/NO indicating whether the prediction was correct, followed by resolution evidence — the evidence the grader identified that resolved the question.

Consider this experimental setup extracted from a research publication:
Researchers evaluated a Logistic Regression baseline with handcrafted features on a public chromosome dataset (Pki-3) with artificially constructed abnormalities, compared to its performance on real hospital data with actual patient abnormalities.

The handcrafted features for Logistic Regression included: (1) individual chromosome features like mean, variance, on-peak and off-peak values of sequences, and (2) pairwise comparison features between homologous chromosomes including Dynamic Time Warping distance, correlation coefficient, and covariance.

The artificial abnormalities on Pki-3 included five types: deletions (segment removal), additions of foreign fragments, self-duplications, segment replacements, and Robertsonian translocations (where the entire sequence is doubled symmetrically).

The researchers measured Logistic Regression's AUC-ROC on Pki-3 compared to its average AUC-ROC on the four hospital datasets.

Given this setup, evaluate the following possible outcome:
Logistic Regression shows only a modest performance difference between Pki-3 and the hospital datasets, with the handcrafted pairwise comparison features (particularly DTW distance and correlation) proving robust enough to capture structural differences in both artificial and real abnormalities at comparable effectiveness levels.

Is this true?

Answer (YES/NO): NO